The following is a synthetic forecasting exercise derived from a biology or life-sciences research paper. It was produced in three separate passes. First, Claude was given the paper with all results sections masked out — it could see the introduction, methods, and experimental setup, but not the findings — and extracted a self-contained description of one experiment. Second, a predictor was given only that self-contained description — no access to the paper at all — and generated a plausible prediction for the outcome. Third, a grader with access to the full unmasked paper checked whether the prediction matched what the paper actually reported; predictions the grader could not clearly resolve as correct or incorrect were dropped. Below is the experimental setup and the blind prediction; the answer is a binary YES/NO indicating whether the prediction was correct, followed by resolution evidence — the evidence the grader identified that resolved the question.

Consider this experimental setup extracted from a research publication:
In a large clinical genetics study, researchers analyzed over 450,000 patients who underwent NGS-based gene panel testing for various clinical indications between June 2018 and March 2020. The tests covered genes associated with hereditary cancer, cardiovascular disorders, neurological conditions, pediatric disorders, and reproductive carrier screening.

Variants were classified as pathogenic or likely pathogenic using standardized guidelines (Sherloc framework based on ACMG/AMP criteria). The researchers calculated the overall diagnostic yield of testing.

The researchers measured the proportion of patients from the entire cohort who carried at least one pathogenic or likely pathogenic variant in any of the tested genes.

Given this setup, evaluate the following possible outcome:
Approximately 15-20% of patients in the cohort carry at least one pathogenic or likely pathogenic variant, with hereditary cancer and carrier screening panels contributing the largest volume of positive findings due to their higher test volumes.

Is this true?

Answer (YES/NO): NO